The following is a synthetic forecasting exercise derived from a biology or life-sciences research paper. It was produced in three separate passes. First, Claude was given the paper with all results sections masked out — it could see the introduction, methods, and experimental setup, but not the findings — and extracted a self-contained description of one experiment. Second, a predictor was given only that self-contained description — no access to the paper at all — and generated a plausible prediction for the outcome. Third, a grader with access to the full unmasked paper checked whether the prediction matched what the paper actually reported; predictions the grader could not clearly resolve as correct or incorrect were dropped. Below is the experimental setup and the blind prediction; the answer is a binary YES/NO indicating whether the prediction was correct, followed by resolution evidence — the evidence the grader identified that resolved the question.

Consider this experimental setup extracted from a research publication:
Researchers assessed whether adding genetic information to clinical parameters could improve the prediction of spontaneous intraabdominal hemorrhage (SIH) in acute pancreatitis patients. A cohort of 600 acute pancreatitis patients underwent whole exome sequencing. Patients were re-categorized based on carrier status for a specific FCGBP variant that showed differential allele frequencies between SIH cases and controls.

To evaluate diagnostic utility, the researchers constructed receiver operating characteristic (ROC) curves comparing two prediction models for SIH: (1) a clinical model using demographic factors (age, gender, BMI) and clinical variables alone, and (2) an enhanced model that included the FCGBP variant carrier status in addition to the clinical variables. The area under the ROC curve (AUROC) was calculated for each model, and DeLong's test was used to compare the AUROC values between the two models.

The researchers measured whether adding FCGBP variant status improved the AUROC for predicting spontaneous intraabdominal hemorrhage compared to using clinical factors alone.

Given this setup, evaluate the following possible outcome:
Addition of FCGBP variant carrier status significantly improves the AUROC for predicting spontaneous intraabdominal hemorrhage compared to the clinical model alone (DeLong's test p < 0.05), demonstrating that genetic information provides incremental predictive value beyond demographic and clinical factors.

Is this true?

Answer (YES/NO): YES